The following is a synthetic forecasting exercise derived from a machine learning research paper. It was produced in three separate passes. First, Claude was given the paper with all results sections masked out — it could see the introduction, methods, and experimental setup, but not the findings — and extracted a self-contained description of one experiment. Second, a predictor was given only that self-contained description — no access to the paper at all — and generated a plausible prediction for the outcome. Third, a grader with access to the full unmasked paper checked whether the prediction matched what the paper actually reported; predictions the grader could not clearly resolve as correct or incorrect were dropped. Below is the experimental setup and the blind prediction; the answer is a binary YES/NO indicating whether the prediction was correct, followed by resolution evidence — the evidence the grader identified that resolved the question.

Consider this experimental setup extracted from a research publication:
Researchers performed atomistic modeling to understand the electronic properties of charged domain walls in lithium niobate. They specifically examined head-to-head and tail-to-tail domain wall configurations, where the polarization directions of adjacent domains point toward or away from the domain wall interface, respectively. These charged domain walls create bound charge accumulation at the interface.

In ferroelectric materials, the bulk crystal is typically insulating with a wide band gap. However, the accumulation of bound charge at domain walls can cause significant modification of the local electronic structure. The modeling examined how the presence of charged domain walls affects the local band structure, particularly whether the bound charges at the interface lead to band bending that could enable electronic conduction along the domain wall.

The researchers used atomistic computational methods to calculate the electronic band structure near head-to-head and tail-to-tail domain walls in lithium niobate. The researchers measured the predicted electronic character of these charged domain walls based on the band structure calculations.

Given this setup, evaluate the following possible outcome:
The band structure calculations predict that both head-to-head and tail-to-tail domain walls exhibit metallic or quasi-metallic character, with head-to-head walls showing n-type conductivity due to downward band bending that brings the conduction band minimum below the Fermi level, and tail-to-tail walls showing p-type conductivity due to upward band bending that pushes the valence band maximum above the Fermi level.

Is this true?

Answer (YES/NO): YES